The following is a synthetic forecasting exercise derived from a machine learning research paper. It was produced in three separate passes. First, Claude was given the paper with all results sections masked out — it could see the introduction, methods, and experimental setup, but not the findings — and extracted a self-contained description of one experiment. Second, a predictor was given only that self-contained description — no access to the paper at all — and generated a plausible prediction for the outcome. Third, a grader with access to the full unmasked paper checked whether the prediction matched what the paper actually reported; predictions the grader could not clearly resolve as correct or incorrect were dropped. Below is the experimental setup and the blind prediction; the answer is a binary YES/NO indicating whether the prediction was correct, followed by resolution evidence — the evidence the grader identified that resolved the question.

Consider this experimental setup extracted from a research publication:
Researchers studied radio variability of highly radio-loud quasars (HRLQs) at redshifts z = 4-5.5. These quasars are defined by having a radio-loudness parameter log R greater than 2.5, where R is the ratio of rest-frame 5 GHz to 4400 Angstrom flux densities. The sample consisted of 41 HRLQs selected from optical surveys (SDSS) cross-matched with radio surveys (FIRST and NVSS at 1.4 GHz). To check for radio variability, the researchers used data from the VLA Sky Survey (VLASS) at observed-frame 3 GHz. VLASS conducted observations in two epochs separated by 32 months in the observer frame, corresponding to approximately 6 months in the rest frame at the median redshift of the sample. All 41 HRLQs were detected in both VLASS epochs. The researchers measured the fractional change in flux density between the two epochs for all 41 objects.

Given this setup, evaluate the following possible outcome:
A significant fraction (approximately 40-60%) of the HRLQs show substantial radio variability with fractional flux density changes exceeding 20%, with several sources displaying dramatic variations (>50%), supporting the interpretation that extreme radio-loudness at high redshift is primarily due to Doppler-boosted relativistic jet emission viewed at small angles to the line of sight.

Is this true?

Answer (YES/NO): NO